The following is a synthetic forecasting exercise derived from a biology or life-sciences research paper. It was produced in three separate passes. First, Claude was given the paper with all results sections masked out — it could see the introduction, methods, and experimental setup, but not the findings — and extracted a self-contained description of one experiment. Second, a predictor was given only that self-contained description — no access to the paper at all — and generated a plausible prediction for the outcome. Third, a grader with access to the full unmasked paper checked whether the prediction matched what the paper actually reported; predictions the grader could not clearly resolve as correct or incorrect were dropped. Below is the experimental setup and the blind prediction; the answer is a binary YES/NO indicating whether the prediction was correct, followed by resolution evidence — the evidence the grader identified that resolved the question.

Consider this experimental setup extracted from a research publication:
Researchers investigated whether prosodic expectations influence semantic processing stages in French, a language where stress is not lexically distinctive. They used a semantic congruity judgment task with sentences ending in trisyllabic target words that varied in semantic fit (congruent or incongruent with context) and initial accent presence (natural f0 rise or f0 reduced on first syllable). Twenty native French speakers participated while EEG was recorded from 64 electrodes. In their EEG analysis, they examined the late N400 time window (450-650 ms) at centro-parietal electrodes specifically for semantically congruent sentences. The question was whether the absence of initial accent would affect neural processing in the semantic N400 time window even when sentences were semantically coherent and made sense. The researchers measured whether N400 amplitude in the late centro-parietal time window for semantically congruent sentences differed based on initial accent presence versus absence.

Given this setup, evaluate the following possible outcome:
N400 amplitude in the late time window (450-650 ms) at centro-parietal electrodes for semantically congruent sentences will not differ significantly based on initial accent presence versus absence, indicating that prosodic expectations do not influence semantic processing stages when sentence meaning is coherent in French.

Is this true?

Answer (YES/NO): YES